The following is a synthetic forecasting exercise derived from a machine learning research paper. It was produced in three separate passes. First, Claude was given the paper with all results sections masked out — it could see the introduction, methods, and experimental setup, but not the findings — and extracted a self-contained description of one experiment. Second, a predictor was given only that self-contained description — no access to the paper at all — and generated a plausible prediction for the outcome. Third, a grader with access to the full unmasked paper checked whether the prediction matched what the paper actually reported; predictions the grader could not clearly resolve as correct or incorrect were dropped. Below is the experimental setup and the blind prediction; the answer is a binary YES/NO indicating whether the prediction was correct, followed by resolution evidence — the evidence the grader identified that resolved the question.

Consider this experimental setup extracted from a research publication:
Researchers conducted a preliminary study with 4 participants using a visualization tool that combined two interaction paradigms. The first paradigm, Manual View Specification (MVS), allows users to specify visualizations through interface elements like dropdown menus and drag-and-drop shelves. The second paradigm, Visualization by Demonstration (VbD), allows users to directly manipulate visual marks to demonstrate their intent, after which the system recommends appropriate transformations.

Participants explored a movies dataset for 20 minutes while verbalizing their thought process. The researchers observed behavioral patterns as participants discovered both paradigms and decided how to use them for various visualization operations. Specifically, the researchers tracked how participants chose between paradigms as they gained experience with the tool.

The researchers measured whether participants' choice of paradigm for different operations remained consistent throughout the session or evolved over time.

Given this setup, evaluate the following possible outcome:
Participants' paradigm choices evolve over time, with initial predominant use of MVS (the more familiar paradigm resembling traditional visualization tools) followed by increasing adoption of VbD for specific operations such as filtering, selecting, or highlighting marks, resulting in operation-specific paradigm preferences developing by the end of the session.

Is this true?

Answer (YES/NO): NO